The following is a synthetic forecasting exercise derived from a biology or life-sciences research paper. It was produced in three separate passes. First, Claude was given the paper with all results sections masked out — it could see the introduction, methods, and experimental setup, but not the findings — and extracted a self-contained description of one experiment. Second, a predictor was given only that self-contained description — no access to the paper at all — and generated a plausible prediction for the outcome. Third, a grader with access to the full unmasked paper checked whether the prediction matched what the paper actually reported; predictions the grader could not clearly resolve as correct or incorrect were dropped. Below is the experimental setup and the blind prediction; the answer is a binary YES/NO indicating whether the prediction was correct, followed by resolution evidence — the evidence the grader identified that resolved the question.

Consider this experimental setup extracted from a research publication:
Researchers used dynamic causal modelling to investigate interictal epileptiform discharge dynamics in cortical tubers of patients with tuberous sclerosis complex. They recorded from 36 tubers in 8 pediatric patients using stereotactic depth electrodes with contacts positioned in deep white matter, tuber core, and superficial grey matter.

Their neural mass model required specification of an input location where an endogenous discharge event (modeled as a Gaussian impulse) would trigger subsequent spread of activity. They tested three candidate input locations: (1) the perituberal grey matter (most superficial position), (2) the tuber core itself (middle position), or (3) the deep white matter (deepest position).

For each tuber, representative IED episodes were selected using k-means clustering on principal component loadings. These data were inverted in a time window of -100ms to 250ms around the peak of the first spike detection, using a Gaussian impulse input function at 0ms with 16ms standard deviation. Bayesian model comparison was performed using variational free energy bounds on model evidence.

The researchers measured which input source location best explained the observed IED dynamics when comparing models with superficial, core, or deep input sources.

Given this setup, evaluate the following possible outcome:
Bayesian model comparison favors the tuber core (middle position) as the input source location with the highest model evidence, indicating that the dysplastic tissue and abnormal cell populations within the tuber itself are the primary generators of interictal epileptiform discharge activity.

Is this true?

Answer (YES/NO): YES